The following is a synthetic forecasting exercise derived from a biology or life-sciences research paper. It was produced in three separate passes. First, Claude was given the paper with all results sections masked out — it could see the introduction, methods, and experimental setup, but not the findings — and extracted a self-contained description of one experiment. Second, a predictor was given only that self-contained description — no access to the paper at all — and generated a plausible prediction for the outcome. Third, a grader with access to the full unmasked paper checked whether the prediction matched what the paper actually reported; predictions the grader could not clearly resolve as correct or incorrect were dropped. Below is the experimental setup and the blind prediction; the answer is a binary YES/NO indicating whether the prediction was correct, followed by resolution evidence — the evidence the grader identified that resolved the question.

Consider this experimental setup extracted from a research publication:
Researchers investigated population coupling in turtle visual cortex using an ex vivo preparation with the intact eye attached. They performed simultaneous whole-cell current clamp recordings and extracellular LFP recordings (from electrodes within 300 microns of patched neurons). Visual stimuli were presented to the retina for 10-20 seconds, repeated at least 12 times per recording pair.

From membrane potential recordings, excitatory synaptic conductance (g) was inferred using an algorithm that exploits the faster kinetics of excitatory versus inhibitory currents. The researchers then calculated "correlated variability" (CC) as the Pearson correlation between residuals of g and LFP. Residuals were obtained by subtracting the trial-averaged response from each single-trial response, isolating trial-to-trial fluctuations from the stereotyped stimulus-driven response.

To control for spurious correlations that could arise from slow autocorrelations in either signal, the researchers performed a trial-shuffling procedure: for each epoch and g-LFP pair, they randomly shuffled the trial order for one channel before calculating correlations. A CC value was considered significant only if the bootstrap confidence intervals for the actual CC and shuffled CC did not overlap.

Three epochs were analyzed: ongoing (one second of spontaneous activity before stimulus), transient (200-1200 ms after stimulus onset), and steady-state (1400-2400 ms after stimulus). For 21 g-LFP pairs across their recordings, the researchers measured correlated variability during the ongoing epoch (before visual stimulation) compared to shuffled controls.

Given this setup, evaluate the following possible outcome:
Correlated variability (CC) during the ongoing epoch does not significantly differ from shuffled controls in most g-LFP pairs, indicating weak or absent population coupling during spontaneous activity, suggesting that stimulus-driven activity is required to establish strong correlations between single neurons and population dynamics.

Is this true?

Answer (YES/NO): YES